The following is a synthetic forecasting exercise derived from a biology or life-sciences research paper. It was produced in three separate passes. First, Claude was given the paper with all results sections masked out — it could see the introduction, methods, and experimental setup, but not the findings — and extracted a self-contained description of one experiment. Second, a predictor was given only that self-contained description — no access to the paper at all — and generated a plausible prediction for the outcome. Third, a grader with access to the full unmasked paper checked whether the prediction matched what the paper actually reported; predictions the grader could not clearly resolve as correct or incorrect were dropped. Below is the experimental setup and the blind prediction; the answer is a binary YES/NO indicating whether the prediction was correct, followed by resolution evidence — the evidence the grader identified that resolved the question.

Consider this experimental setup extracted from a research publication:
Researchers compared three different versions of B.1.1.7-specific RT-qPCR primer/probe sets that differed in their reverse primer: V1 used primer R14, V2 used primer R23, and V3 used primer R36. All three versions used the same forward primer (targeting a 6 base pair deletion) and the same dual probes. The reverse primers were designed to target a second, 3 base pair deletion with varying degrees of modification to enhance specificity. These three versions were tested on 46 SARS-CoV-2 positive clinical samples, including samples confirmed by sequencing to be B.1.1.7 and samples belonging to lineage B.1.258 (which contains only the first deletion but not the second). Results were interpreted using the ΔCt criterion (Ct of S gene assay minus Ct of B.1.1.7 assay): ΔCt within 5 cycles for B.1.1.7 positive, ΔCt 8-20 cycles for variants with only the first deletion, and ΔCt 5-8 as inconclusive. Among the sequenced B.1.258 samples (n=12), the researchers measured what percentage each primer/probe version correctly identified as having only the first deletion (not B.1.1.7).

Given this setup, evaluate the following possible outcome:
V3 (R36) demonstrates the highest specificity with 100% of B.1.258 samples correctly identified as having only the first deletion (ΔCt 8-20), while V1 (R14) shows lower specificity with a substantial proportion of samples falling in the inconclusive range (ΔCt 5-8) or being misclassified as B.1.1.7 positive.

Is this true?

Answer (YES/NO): NO